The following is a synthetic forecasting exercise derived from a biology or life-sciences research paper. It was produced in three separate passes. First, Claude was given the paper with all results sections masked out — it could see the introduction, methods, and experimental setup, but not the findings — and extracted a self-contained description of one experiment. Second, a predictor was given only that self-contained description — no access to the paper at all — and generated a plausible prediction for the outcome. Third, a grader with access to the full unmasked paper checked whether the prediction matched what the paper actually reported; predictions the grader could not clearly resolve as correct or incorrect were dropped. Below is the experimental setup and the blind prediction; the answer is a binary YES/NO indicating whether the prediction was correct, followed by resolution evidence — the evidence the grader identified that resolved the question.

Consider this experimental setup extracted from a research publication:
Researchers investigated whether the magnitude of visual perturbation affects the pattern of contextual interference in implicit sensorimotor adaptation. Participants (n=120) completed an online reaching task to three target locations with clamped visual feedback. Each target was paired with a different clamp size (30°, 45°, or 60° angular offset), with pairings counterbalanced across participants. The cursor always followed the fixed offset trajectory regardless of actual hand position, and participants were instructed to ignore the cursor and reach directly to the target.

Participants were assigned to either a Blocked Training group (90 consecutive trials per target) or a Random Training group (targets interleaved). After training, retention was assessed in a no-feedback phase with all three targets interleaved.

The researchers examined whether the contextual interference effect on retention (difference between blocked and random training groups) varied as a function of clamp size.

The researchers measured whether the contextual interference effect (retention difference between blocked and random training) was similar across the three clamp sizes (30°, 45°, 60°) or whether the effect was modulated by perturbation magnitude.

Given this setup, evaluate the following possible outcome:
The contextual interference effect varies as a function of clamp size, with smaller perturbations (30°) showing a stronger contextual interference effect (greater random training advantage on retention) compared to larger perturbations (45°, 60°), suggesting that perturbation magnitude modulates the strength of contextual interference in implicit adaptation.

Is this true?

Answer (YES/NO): NO